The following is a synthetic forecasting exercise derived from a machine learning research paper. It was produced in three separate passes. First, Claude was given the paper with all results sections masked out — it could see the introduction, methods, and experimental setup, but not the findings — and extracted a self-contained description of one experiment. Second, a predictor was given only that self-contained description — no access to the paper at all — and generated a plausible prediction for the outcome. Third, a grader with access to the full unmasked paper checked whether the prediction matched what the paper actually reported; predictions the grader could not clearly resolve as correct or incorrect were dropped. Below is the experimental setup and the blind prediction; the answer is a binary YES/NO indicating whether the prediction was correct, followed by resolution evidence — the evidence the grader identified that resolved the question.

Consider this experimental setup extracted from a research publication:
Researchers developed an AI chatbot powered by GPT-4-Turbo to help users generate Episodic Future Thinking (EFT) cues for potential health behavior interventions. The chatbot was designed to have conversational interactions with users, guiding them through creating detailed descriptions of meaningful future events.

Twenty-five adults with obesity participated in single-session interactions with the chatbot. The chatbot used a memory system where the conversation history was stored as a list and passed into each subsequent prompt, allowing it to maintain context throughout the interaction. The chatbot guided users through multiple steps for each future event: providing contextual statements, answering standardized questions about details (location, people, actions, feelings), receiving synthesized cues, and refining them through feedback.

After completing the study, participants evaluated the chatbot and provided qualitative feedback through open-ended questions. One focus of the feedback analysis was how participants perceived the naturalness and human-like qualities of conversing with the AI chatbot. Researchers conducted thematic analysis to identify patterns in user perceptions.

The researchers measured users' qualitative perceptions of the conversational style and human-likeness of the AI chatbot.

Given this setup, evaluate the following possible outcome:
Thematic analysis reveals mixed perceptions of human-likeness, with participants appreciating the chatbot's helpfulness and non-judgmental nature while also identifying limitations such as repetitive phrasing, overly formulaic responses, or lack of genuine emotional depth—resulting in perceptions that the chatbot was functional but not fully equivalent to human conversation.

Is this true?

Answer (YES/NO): NO